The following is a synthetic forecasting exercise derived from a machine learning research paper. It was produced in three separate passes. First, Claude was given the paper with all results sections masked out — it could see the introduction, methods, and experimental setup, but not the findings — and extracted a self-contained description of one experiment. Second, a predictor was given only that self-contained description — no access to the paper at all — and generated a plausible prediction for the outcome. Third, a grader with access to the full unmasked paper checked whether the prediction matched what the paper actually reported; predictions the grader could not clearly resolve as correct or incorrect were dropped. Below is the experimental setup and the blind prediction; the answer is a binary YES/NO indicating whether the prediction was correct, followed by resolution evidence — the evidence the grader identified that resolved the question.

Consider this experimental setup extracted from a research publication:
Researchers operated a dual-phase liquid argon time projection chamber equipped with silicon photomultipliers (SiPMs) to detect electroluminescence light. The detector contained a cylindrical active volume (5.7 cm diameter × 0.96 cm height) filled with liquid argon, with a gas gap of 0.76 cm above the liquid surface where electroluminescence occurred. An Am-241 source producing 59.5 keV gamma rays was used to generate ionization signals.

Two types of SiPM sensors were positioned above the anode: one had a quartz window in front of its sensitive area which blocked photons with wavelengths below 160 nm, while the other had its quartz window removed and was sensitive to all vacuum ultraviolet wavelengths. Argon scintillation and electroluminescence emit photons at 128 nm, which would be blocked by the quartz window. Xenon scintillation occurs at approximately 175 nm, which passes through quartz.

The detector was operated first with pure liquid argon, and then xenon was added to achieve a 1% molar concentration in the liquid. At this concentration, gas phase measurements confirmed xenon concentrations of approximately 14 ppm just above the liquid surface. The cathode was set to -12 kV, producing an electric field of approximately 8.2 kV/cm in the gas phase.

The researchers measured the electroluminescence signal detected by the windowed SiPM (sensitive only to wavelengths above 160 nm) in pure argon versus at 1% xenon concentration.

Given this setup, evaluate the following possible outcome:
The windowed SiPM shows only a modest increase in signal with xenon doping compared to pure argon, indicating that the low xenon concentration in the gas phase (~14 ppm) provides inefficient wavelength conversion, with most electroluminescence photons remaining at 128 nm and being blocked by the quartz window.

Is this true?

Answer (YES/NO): NO